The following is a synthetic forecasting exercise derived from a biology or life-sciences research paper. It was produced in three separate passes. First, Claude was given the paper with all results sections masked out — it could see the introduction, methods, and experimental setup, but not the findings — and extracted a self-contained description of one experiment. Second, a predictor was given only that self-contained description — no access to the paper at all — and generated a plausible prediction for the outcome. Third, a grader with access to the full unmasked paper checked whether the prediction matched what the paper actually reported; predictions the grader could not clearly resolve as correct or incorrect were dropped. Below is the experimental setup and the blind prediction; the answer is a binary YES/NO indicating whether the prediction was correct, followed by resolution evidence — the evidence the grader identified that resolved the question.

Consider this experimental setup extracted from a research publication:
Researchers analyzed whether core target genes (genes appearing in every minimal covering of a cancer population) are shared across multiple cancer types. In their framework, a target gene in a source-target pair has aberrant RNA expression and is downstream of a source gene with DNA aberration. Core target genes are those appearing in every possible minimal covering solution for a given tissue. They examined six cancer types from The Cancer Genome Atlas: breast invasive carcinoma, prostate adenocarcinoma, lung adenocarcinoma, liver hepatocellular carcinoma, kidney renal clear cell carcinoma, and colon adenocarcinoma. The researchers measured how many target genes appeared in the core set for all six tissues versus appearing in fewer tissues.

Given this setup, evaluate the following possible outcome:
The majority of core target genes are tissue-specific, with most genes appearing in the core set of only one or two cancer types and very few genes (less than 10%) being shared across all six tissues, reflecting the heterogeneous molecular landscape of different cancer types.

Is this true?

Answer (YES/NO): YES